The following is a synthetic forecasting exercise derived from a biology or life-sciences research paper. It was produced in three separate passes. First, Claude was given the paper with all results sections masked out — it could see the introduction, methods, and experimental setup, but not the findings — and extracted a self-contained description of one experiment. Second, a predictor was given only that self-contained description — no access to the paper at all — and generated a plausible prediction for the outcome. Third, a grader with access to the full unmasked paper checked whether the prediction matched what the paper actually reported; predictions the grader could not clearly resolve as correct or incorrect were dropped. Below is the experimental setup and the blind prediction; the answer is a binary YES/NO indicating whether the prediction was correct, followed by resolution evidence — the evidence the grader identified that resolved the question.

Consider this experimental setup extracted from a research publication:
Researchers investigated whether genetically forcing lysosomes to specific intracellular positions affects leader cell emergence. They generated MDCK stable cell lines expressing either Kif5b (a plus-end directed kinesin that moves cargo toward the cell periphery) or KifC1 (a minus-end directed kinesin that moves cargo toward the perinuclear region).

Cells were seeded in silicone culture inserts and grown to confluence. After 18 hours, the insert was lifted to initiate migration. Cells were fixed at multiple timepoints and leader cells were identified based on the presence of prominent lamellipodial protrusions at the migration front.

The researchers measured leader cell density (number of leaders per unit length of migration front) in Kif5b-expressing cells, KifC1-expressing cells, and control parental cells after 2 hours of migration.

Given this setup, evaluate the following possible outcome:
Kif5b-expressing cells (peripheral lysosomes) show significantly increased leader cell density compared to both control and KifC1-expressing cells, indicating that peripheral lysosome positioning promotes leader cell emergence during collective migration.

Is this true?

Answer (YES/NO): YES